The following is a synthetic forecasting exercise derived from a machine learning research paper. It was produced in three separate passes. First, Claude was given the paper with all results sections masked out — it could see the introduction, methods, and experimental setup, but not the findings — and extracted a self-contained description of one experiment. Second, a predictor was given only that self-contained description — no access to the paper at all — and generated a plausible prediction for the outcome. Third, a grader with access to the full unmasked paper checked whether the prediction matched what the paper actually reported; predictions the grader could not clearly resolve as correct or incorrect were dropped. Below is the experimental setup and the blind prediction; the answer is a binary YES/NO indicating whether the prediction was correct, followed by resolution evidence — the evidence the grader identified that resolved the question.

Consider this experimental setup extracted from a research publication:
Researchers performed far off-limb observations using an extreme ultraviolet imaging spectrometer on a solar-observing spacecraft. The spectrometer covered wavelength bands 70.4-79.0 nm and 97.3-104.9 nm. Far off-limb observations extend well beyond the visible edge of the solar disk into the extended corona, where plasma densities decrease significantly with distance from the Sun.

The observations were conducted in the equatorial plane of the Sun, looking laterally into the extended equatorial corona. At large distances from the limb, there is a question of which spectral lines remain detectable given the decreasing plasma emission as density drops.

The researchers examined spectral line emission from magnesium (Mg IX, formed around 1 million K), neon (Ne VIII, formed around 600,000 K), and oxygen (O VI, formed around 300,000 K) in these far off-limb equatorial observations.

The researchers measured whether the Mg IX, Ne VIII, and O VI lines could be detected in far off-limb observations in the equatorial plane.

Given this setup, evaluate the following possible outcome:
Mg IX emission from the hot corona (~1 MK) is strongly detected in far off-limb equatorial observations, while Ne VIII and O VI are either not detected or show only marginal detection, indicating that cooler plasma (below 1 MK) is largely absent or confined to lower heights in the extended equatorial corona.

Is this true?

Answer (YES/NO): NO